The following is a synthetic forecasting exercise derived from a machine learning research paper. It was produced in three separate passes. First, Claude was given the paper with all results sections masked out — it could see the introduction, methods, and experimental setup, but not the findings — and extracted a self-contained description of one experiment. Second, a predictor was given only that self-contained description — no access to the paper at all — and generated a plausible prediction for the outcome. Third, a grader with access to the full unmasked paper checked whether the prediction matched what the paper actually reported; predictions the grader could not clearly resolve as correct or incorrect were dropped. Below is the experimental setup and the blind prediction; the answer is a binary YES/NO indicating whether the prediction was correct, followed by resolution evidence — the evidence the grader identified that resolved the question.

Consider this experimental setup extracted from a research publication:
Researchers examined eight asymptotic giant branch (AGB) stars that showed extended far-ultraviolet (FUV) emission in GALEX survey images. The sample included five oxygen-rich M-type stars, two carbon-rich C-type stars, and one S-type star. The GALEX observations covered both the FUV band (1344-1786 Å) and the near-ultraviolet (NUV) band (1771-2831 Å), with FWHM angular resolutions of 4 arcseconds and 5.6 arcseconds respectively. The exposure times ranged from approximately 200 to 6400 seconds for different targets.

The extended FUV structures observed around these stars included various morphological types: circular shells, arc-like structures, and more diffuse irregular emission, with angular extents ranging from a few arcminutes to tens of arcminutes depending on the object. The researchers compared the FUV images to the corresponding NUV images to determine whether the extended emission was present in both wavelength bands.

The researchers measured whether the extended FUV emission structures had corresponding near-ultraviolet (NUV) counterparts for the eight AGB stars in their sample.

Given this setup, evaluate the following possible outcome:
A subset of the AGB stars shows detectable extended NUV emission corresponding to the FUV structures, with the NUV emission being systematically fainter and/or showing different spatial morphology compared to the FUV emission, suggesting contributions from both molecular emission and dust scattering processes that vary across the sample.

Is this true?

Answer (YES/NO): NO